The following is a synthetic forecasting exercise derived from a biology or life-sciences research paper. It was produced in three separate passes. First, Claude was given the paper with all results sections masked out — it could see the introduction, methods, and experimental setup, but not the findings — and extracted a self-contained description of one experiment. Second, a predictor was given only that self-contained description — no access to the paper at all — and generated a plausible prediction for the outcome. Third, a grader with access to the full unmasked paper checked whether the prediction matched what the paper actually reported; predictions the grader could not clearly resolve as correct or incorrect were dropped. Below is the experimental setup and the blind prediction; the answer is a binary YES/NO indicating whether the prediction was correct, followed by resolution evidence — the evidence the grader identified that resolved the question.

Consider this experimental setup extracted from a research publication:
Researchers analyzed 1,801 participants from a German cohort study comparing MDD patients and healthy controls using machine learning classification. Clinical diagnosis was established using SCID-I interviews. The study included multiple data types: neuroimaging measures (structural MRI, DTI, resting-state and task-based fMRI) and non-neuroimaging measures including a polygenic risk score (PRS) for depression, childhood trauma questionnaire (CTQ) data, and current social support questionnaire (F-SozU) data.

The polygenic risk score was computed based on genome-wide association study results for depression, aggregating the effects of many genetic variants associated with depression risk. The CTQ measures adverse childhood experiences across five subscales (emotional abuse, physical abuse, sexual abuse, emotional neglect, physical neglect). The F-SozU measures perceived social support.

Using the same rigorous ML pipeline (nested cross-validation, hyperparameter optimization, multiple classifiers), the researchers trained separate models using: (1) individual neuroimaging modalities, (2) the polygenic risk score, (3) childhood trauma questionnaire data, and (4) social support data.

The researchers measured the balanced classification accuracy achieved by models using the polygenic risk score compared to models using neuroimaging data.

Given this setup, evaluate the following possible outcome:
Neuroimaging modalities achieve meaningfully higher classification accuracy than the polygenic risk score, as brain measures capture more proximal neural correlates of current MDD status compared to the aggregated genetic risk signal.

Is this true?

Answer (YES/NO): NO